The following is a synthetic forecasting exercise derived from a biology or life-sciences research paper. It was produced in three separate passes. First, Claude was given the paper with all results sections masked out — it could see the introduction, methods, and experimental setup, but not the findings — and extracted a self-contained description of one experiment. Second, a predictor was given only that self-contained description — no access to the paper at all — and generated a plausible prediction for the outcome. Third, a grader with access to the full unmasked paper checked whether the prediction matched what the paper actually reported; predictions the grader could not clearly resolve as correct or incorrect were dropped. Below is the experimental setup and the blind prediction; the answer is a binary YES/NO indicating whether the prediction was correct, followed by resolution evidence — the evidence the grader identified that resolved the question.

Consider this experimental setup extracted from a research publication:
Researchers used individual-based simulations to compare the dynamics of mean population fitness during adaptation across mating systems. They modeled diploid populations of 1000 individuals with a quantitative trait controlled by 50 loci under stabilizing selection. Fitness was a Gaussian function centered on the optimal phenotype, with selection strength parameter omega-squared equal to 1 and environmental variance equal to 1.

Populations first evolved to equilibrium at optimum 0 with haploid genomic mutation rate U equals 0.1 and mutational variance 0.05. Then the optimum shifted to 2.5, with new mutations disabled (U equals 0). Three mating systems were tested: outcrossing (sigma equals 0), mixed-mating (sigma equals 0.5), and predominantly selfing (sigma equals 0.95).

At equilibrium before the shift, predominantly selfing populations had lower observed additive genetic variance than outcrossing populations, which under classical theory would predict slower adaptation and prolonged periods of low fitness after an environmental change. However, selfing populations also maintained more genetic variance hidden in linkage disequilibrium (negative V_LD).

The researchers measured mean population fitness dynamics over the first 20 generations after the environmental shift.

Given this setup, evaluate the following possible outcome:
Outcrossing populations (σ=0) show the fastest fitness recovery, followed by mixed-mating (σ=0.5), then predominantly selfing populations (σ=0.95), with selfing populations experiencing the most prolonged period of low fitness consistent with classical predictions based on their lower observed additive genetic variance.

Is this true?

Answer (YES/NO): NO